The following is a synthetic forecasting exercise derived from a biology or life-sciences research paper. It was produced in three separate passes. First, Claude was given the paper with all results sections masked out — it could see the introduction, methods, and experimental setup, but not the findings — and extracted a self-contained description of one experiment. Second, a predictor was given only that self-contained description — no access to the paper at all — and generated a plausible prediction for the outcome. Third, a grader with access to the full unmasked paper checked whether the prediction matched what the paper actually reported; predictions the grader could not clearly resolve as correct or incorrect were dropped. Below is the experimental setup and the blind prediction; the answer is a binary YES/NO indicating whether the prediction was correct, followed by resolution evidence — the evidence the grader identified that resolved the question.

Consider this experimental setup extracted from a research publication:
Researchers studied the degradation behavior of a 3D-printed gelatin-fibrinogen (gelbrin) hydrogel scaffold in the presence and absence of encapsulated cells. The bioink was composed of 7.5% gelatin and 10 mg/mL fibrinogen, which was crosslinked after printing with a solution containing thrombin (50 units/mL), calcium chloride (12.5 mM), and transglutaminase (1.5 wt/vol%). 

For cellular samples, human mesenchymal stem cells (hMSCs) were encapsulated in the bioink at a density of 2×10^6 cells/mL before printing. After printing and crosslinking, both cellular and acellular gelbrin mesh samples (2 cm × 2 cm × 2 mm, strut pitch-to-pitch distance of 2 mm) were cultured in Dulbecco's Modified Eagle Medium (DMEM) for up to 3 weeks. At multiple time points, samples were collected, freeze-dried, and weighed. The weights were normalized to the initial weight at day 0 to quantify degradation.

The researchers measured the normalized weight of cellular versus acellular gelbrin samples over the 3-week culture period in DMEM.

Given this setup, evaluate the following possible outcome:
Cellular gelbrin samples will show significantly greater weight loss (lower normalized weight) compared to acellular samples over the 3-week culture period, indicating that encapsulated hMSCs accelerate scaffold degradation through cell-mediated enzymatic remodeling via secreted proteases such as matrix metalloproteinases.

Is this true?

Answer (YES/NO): NO